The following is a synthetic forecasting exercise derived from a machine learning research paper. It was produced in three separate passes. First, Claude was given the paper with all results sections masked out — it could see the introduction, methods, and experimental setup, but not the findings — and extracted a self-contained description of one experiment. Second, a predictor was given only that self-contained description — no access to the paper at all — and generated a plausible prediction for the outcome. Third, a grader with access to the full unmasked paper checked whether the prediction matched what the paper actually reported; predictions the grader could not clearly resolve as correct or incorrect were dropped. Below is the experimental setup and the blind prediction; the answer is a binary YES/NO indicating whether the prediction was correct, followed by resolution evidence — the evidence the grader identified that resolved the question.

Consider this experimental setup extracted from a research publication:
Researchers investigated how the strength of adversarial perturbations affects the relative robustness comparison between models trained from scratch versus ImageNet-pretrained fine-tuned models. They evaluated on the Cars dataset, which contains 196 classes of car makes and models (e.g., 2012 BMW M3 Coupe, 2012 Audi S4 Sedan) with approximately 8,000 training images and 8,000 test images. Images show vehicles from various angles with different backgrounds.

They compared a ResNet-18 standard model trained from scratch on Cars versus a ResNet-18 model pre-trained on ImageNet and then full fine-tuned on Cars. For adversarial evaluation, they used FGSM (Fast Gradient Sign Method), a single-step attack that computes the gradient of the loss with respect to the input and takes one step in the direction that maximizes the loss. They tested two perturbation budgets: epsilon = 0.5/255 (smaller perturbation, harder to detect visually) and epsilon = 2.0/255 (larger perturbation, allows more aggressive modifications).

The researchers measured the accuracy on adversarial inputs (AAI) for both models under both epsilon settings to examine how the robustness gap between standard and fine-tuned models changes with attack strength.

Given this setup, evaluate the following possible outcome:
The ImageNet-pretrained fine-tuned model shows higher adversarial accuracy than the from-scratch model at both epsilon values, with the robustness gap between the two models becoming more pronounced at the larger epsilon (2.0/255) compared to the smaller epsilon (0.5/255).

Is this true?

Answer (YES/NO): NO